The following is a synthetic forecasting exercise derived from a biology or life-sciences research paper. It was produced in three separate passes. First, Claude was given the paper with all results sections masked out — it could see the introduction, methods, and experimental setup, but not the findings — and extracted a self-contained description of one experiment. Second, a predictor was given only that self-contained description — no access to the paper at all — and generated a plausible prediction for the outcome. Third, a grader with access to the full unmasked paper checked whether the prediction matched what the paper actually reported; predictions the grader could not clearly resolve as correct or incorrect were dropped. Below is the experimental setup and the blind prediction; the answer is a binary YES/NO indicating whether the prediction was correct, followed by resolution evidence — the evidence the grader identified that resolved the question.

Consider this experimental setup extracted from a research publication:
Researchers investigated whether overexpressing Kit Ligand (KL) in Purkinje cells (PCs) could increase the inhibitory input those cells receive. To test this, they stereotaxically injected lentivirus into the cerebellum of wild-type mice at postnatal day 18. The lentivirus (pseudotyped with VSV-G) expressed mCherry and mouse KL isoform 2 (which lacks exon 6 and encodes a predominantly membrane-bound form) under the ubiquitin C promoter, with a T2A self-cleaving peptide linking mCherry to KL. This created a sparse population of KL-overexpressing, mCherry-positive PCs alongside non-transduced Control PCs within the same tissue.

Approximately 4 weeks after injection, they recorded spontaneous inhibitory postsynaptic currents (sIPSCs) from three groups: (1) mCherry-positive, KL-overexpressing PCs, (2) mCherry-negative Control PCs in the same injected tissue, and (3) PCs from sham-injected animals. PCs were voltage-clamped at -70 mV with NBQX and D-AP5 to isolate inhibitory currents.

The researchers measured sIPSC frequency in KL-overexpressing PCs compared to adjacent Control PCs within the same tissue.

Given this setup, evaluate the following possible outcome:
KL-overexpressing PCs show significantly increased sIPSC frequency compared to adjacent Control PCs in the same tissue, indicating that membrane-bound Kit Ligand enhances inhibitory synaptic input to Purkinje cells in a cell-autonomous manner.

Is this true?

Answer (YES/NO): NO